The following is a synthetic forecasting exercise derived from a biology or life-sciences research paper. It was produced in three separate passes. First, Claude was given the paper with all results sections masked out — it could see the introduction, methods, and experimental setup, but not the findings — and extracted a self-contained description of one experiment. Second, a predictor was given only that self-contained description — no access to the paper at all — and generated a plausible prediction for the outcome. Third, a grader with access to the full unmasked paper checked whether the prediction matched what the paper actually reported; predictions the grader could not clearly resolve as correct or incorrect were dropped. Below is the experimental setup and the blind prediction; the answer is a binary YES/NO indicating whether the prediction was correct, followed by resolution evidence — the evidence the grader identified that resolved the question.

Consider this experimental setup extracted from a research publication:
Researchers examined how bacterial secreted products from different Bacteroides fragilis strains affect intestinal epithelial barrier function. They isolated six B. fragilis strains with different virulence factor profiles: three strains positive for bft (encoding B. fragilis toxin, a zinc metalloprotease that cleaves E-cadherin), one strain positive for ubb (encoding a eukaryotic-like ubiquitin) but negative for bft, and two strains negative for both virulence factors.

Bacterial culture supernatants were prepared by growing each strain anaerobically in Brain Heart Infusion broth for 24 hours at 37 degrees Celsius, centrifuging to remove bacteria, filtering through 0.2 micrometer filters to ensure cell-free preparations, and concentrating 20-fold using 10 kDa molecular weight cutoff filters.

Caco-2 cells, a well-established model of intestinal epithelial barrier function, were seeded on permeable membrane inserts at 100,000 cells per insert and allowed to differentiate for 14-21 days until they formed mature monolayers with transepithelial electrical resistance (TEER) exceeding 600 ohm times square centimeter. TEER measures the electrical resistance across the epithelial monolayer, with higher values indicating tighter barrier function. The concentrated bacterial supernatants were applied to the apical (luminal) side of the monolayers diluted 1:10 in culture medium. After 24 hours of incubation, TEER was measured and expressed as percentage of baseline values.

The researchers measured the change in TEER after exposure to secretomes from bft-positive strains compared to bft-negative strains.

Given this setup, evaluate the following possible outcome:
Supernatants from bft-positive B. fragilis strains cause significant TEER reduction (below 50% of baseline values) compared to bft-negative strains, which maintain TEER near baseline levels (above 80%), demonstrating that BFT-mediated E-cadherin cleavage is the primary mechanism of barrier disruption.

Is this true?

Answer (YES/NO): NO